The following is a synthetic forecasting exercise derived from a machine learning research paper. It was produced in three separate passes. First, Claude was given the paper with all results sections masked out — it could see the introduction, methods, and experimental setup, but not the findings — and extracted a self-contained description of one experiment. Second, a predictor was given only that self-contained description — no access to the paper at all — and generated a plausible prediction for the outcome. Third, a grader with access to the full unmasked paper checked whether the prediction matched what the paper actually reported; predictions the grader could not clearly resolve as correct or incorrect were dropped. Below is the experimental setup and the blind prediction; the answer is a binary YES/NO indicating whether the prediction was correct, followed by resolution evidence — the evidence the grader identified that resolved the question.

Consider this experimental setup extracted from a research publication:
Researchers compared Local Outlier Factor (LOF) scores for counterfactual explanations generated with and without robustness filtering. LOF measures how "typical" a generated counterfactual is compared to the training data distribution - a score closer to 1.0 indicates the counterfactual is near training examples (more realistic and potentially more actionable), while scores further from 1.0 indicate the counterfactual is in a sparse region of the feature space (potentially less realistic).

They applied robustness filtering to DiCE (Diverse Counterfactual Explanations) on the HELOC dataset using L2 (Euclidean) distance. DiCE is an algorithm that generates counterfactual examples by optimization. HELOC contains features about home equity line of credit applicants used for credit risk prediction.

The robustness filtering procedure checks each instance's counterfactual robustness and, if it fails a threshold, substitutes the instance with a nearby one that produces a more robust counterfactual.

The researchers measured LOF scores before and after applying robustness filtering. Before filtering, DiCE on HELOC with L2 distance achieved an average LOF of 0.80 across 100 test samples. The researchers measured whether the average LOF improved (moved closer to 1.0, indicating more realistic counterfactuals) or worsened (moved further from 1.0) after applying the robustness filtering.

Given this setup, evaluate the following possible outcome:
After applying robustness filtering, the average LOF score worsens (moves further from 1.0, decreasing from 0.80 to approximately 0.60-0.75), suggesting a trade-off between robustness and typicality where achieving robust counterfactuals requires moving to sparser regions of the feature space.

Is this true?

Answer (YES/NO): NO